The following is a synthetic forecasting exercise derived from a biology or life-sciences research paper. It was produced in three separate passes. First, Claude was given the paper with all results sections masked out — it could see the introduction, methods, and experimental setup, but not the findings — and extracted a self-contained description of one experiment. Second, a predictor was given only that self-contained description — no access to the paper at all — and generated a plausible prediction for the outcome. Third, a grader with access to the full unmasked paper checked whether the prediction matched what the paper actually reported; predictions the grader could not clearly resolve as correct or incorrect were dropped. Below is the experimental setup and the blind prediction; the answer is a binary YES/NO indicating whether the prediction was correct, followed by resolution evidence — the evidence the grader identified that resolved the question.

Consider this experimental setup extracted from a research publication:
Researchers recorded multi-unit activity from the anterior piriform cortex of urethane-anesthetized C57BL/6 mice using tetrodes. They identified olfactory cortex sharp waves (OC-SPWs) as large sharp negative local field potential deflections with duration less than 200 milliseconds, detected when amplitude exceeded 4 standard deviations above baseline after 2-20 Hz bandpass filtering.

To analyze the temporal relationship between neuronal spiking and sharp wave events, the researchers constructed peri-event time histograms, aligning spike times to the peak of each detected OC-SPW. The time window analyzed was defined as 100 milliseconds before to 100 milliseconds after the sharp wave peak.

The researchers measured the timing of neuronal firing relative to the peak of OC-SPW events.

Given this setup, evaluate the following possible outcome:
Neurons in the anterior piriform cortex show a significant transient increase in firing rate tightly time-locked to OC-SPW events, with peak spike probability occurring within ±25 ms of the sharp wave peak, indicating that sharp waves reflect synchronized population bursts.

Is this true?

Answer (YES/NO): YES